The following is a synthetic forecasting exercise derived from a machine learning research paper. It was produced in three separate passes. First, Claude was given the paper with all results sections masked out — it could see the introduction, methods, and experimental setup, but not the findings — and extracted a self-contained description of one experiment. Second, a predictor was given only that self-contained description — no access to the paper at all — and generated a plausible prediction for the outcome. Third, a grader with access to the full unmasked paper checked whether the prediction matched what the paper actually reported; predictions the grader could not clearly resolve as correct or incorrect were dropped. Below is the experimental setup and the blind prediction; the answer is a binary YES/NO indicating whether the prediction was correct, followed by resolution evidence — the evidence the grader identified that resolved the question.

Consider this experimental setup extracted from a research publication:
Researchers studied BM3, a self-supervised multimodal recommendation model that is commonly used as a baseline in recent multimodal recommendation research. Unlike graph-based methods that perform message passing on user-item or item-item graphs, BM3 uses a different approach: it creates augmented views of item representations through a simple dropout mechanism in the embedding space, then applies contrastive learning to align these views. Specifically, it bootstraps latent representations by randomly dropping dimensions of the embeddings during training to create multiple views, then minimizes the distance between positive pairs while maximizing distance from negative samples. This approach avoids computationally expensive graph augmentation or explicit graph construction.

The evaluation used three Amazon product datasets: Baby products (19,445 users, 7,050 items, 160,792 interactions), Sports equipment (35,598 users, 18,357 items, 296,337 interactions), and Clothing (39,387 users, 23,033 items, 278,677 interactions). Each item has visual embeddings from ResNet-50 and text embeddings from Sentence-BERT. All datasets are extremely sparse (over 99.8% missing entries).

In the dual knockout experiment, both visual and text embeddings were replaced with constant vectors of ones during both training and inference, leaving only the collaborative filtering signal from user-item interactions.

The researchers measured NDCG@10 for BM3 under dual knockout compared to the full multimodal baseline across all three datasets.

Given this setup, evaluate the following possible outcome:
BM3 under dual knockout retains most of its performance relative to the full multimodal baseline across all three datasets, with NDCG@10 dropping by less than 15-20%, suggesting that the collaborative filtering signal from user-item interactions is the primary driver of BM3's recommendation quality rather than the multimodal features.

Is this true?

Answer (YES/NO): YES